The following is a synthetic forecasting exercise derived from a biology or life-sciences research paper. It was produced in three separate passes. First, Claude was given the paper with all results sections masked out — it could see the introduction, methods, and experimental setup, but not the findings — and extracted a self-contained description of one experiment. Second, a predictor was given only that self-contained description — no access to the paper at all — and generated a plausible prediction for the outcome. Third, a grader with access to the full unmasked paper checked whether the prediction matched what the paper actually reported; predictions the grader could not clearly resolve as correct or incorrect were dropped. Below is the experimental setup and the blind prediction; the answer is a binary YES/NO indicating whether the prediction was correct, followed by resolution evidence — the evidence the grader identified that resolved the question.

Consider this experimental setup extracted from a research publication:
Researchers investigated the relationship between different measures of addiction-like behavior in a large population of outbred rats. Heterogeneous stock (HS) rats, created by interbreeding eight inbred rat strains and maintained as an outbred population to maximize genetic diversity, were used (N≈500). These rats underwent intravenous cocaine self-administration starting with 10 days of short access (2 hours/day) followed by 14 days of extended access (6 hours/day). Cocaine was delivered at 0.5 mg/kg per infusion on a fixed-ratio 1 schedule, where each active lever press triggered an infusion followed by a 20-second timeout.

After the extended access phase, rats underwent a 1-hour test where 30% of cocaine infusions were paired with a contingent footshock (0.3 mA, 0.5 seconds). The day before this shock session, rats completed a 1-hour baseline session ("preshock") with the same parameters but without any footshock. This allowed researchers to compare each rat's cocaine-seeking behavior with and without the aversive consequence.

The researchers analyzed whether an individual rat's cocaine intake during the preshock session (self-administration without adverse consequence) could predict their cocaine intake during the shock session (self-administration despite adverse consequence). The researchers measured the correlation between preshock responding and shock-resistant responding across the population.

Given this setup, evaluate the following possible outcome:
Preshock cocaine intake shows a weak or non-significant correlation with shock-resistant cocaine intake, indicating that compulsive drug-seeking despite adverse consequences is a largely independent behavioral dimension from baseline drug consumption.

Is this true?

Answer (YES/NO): NO